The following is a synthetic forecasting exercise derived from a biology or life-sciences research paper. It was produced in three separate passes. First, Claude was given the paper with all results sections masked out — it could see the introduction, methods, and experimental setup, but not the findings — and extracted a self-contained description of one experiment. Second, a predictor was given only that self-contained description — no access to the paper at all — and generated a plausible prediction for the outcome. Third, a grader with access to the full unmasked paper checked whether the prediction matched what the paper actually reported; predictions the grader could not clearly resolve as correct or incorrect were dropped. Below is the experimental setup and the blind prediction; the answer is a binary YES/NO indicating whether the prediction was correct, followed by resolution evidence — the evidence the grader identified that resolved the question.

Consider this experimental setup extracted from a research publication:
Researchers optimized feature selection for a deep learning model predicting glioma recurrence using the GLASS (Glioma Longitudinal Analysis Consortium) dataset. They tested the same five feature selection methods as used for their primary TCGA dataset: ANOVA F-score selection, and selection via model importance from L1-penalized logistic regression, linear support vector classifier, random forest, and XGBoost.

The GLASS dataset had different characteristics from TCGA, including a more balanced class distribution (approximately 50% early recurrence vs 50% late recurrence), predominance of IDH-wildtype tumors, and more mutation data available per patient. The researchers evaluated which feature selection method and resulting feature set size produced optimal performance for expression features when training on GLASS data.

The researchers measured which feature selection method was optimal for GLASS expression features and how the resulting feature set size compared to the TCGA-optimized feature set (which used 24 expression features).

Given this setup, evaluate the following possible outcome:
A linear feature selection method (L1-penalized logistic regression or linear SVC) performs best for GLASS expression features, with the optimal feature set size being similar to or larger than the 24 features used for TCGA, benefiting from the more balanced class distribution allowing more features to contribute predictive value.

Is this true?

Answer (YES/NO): NO